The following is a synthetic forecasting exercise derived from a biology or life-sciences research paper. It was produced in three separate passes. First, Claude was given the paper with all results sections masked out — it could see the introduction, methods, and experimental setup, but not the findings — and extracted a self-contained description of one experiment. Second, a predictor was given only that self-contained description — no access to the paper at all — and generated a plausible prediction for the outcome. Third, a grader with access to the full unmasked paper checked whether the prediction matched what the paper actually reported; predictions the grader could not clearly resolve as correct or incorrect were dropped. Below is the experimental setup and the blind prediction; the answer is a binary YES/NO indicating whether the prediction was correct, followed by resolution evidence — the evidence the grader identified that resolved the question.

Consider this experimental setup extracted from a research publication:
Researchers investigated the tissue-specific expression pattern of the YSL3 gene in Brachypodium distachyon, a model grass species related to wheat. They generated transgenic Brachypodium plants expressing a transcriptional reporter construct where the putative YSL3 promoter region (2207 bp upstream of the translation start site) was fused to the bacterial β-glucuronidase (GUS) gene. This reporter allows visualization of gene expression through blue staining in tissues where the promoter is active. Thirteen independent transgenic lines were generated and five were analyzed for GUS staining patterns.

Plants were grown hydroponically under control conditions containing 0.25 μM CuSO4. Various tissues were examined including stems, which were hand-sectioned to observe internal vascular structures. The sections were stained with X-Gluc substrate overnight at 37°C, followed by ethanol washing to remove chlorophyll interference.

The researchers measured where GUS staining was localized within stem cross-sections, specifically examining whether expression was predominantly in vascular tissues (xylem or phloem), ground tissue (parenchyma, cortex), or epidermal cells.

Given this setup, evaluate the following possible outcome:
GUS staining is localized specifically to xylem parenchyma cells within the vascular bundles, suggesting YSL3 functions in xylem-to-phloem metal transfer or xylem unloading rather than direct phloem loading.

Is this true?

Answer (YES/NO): NO